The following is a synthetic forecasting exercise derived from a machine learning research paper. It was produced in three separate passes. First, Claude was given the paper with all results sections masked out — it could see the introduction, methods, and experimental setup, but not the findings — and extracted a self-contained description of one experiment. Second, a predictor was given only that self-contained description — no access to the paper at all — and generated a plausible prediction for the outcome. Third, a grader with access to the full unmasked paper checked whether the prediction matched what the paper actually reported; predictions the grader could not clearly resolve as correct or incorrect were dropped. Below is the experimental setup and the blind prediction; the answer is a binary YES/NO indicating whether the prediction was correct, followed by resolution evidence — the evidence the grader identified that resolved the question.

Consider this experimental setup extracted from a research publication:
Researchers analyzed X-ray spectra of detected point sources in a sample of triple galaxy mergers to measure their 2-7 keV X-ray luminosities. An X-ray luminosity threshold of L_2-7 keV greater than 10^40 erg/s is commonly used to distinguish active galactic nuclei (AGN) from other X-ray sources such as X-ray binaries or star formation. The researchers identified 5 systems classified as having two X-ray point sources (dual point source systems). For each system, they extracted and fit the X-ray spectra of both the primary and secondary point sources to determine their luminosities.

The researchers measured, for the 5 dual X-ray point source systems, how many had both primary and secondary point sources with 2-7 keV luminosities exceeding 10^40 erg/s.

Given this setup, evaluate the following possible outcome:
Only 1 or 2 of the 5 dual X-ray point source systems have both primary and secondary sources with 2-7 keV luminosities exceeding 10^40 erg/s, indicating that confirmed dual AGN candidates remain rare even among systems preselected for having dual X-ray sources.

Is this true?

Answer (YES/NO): NO